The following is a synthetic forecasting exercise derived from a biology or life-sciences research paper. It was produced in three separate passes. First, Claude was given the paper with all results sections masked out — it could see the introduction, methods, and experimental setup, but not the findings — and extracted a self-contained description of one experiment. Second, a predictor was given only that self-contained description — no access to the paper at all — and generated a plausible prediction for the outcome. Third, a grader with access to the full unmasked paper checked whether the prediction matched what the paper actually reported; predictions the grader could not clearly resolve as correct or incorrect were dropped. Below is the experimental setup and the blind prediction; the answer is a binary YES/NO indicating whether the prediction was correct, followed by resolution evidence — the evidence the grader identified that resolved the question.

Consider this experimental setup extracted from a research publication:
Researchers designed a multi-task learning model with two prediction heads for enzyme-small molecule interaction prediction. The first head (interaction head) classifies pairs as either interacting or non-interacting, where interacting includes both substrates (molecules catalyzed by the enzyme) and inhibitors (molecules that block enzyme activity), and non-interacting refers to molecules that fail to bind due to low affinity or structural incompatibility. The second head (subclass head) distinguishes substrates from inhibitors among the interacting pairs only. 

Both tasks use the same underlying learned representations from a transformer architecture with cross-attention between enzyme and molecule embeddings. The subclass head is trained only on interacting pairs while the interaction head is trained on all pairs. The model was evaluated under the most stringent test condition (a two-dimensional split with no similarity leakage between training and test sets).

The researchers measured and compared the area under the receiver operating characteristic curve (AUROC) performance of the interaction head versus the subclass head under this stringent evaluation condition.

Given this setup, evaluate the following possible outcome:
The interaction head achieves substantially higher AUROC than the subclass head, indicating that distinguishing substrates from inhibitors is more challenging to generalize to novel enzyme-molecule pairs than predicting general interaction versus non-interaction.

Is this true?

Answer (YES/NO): NO